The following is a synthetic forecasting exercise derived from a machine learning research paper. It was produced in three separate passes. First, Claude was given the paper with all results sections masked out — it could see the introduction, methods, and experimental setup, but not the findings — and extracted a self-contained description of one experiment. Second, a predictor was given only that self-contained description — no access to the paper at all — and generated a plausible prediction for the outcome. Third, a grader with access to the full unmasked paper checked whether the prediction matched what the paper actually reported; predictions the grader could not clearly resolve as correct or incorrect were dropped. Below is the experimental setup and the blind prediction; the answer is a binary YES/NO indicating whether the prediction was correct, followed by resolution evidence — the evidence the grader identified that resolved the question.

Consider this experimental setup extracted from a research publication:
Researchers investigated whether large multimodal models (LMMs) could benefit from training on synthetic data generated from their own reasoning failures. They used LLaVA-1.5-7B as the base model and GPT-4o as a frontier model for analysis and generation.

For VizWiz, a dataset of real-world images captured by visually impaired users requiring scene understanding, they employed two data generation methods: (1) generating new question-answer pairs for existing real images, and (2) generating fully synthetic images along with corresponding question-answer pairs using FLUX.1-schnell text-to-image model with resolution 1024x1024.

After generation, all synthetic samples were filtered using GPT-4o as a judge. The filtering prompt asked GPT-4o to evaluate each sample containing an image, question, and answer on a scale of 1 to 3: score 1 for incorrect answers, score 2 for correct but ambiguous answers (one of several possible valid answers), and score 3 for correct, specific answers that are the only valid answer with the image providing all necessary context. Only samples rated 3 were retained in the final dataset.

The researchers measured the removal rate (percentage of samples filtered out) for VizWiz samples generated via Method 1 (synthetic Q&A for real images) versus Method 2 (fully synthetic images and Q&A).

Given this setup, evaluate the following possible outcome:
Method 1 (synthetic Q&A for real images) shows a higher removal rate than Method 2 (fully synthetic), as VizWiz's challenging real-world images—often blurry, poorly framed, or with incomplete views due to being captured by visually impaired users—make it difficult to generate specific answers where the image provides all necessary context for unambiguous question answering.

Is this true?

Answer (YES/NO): NO